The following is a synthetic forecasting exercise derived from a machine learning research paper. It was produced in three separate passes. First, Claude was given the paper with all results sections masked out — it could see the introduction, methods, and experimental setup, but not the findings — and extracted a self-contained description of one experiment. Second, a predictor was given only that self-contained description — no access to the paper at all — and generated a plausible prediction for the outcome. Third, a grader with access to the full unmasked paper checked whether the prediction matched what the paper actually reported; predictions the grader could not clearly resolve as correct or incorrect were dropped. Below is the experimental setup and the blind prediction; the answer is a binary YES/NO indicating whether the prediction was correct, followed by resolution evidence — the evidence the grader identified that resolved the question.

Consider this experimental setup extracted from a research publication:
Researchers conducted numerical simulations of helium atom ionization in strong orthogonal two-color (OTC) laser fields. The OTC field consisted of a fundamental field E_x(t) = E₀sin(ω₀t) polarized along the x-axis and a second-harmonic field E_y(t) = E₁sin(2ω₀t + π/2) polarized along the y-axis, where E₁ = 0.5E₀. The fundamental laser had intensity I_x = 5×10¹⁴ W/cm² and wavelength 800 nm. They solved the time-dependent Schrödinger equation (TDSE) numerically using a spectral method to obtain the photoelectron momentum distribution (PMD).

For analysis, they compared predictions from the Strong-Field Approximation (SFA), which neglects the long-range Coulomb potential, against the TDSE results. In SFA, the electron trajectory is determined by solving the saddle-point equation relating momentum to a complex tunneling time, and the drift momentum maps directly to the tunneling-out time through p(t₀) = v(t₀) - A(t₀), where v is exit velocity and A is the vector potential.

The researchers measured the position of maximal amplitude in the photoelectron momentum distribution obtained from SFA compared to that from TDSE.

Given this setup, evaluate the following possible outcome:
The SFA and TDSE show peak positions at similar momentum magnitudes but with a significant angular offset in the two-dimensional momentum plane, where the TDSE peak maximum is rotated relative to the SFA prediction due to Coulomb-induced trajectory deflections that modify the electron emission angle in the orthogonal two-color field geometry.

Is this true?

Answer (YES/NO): NO